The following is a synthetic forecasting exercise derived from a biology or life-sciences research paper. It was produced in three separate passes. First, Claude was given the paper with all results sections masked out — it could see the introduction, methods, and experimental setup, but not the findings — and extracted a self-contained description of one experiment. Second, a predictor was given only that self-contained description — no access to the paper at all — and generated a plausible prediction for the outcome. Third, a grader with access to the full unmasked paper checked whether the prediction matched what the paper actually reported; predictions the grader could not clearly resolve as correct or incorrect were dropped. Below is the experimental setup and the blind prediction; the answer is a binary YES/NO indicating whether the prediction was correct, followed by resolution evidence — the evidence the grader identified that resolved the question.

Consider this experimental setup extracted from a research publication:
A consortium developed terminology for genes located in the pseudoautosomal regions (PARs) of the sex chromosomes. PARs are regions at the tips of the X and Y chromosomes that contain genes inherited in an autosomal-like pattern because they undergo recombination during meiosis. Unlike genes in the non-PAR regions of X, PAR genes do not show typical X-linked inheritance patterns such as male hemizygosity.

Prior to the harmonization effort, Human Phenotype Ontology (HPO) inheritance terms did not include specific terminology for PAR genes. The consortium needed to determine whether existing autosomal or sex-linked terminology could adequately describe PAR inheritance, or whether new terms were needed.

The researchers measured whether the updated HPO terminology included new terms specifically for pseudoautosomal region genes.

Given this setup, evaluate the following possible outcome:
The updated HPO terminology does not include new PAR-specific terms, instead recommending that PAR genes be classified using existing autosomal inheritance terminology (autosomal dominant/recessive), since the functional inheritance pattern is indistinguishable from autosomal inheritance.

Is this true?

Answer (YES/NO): NO